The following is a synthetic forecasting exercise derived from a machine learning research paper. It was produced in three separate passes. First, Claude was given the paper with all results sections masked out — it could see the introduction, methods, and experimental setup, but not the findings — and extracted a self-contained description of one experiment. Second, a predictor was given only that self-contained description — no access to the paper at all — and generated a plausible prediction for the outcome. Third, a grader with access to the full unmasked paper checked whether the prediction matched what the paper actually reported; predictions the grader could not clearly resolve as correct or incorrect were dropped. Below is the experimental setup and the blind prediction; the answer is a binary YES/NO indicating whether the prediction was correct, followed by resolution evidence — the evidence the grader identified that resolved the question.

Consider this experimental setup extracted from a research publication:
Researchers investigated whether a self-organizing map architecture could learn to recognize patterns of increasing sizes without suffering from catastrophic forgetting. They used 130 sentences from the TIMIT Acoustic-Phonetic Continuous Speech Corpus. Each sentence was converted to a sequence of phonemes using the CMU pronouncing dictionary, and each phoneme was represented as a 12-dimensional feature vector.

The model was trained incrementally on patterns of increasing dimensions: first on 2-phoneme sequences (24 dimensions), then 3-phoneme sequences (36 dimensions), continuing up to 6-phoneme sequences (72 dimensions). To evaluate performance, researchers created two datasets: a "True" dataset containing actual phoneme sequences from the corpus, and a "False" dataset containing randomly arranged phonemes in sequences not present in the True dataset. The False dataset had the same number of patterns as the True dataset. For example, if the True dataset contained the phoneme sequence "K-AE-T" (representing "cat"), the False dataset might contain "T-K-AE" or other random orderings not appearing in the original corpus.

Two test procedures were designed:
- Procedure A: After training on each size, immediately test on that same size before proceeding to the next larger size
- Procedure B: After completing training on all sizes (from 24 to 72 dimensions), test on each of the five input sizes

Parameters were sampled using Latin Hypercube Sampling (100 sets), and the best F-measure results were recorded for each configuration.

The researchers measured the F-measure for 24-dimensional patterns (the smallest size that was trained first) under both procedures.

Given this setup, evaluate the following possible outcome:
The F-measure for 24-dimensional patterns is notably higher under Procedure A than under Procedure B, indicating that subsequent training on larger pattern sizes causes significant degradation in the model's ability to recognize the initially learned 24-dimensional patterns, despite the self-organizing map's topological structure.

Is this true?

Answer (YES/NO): NO